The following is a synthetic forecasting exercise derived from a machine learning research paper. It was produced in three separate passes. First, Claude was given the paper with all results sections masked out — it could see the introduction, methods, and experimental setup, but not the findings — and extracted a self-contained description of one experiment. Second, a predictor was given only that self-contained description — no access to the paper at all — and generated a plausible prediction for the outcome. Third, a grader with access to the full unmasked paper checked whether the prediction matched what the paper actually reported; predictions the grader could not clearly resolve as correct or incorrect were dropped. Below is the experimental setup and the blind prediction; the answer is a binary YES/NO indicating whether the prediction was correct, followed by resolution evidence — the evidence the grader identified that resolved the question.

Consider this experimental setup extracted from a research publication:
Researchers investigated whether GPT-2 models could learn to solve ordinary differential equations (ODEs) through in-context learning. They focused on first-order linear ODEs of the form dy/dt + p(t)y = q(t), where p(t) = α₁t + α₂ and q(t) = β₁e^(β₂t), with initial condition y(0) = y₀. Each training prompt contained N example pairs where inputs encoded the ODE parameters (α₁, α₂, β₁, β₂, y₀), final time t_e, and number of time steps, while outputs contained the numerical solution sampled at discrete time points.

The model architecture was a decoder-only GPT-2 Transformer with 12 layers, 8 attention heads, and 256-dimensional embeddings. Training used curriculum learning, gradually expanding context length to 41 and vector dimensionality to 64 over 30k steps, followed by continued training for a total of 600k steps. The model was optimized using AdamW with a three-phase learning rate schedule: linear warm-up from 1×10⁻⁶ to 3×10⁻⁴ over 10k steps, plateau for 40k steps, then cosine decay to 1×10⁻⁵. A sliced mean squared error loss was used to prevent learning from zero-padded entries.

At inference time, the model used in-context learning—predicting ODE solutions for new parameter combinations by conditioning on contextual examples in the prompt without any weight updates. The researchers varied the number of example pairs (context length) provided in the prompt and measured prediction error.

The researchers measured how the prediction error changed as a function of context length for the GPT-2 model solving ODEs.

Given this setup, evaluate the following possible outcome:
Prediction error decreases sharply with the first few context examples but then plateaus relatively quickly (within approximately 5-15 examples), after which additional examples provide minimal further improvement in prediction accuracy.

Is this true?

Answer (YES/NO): NO